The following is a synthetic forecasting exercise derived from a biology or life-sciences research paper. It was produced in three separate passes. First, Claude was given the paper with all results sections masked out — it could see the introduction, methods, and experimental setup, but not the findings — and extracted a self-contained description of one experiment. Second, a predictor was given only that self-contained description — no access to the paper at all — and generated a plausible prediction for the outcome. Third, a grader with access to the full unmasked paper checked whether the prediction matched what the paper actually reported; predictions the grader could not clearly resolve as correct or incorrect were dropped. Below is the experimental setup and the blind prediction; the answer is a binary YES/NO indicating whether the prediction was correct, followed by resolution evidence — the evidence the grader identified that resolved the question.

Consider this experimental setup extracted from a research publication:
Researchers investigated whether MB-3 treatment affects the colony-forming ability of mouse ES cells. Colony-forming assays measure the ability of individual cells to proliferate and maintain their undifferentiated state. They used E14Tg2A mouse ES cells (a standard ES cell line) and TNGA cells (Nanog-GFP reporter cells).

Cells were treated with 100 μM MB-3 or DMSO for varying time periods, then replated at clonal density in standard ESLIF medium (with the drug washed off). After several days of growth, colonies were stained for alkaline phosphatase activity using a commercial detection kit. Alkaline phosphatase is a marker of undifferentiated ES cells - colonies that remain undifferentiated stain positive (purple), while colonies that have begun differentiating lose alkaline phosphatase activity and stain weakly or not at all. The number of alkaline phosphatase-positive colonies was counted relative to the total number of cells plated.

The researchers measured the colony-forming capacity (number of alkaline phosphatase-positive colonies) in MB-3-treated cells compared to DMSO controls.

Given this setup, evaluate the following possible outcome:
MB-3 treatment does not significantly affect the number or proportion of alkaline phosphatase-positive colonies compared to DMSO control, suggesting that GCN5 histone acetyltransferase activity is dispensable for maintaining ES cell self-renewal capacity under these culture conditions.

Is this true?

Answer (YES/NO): NO